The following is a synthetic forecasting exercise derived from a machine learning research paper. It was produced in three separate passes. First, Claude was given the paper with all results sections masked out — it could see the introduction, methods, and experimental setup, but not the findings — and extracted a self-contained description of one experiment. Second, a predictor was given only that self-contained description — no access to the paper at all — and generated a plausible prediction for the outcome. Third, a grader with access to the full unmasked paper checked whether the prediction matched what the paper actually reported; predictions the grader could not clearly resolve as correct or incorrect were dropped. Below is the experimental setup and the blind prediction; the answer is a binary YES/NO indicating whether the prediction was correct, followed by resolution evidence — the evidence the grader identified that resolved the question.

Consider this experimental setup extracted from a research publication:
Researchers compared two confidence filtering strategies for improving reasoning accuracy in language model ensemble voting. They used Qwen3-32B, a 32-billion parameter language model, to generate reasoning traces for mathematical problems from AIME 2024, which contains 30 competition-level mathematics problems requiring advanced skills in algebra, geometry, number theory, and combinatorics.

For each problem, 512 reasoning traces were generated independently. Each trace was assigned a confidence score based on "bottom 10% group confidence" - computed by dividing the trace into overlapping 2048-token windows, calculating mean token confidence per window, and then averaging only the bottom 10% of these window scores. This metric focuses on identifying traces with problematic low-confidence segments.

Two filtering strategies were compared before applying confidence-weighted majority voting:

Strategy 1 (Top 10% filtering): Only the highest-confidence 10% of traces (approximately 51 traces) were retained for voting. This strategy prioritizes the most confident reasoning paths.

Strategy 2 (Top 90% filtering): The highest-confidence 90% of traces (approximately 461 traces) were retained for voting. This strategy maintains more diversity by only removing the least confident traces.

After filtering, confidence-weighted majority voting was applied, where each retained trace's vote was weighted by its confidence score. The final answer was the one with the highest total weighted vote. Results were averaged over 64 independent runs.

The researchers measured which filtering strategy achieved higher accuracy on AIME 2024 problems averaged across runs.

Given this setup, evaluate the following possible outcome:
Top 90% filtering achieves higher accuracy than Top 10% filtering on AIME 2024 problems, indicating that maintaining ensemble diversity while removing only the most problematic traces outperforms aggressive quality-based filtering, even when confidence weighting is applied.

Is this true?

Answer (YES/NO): NO